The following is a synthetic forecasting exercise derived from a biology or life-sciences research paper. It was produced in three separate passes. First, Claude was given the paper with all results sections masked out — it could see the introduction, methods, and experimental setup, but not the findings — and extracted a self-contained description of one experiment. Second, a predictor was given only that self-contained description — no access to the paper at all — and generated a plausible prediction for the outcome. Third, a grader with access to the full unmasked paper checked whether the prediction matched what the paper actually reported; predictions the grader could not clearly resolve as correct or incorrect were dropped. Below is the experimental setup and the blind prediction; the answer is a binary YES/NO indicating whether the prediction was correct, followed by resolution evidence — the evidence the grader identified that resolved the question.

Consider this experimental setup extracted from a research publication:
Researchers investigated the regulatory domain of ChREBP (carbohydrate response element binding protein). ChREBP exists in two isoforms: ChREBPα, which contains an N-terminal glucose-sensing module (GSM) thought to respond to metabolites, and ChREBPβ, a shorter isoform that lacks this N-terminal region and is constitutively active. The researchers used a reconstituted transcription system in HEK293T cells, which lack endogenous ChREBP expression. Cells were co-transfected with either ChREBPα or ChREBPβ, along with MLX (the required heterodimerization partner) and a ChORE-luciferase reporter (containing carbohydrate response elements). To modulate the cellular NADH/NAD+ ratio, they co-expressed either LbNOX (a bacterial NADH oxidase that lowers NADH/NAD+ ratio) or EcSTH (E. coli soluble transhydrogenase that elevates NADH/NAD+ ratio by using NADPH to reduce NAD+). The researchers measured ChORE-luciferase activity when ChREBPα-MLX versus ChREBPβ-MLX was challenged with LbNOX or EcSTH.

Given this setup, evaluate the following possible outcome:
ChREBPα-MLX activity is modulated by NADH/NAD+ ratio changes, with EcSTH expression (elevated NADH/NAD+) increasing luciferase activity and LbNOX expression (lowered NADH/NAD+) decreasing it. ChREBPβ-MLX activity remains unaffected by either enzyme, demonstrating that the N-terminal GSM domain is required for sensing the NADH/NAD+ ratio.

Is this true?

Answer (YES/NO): YES